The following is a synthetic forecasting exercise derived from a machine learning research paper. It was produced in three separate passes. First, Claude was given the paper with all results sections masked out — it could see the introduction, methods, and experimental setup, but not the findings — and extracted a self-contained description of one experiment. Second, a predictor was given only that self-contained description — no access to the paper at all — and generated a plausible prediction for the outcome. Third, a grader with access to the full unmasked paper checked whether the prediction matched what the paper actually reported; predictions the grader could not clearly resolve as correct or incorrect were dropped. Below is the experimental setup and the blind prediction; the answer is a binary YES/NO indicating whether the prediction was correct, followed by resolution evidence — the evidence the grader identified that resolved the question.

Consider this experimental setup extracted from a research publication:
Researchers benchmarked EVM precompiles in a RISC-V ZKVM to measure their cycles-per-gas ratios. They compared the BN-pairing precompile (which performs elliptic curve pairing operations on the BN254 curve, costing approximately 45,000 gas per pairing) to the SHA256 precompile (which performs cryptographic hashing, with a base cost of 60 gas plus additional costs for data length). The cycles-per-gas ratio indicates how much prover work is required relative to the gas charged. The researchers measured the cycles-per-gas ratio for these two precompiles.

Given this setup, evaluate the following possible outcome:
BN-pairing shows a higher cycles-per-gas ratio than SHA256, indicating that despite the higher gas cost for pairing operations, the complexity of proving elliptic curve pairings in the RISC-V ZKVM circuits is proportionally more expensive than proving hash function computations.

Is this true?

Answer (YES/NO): YES